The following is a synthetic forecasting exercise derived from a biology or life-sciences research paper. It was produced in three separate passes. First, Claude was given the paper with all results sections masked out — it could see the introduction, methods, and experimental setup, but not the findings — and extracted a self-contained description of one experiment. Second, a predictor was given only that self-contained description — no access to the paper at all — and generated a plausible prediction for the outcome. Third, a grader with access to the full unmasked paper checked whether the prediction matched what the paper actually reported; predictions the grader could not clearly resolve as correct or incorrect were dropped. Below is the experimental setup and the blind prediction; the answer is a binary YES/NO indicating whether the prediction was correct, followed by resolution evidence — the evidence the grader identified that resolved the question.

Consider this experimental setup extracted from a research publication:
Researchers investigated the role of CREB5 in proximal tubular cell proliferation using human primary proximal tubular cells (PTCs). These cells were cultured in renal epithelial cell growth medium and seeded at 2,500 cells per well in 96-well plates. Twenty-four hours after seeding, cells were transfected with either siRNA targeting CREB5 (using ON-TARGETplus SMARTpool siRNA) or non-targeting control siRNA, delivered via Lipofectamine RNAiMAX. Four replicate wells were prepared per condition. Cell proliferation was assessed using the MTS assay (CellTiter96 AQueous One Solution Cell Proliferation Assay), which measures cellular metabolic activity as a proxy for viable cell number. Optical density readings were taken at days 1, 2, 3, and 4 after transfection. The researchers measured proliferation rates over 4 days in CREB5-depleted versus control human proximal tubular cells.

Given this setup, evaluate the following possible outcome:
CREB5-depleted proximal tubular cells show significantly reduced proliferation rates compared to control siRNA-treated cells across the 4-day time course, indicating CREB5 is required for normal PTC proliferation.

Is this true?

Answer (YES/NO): YES